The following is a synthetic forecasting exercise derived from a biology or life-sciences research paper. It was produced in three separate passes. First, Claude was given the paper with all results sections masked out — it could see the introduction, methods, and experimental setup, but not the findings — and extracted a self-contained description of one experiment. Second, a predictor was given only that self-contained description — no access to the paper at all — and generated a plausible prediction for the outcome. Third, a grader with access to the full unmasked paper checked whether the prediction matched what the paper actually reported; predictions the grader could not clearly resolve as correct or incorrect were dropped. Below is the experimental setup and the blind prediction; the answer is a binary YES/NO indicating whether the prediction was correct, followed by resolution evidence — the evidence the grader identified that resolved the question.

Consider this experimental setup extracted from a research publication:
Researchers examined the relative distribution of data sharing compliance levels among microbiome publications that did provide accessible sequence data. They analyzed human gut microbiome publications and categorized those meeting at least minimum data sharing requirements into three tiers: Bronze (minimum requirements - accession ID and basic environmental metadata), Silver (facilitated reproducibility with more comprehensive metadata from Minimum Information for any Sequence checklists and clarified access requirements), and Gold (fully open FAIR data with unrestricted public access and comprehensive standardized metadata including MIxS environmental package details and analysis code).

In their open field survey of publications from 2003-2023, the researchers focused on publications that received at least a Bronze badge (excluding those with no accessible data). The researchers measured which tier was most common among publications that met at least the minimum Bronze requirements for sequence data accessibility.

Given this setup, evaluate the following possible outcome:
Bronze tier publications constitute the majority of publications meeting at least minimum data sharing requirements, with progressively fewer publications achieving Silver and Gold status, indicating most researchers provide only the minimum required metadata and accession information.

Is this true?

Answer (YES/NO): NO